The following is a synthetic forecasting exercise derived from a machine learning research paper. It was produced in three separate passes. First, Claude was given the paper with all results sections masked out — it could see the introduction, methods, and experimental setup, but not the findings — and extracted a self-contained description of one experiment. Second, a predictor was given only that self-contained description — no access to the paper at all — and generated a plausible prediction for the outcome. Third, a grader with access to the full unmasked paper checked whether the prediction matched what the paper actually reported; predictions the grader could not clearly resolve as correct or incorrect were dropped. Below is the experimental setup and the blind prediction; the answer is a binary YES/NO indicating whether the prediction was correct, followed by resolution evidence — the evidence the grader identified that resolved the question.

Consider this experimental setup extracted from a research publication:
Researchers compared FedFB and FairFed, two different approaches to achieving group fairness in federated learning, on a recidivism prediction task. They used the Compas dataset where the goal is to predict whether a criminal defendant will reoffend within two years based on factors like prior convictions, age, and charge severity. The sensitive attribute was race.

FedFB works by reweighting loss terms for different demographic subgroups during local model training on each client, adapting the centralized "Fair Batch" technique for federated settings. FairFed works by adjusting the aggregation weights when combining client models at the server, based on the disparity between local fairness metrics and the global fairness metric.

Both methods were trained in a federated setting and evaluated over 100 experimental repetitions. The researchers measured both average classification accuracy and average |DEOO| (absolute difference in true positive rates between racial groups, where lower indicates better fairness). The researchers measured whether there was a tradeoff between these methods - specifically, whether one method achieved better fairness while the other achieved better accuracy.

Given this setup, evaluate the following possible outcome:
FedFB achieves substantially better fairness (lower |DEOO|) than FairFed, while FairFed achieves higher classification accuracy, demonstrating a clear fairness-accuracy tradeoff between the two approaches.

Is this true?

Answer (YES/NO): NO